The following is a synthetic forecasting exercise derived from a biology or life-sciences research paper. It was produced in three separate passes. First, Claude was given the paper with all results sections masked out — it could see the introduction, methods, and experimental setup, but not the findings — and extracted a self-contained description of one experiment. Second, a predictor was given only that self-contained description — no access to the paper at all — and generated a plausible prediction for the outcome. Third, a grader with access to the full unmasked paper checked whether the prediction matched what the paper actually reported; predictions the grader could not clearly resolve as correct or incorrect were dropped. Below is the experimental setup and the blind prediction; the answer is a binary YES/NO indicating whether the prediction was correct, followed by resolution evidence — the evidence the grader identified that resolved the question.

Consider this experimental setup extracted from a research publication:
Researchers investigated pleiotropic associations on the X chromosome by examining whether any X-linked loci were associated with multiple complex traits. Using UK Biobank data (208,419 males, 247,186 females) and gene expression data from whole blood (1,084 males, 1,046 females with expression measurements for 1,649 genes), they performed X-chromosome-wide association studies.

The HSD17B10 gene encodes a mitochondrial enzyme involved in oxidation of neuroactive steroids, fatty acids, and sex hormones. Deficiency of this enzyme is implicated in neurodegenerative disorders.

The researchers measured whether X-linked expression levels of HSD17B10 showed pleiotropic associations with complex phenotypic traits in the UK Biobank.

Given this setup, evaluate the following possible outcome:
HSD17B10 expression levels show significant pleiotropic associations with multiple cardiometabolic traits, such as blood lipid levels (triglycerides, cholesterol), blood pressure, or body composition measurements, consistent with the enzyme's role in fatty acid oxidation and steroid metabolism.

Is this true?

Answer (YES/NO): NO